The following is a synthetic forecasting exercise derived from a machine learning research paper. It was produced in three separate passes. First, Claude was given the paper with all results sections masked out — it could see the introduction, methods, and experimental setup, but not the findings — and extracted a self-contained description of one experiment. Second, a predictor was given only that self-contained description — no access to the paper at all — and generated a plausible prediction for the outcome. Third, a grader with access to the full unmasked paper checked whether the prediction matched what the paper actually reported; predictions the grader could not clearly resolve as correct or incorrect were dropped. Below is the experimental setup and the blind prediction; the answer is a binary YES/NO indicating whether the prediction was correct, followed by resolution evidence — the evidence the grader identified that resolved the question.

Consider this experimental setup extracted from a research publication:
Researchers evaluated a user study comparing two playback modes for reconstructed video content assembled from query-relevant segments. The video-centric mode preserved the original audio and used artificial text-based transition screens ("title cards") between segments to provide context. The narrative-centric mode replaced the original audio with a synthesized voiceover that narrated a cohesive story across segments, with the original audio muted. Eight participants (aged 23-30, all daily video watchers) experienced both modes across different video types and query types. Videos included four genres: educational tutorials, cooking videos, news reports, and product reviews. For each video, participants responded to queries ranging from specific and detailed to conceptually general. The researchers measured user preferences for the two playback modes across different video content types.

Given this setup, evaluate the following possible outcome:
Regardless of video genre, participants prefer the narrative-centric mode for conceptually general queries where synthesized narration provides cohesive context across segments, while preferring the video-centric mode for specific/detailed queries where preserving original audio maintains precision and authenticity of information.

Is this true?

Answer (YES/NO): NO